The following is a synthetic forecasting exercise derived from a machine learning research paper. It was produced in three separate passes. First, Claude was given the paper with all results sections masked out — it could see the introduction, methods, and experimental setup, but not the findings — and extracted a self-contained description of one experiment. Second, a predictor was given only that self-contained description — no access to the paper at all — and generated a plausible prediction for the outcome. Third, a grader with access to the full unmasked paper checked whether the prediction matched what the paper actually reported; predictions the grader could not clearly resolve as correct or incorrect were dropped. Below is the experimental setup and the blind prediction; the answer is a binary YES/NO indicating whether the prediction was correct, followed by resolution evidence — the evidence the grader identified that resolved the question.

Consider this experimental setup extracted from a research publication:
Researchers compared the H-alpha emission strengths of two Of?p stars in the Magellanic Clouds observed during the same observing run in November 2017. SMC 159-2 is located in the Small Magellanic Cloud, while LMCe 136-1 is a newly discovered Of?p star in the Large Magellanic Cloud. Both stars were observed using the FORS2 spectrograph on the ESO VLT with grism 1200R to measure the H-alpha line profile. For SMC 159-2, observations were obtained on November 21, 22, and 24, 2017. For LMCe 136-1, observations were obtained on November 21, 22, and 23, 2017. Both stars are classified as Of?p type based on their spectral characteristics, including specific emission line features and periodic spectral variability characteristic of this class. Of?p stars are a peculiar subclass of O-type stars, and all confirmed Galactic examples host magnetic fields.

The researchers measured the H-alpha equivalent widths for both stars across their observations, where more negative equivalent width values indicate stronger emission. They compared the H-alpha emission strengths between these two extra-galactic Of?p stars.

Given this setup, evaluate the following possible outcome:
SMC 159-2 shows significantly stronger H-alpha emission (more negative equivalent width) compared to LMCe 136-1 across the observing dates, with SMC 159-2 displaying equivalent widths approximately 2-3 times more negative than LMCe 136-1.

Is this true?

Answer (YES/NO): NO